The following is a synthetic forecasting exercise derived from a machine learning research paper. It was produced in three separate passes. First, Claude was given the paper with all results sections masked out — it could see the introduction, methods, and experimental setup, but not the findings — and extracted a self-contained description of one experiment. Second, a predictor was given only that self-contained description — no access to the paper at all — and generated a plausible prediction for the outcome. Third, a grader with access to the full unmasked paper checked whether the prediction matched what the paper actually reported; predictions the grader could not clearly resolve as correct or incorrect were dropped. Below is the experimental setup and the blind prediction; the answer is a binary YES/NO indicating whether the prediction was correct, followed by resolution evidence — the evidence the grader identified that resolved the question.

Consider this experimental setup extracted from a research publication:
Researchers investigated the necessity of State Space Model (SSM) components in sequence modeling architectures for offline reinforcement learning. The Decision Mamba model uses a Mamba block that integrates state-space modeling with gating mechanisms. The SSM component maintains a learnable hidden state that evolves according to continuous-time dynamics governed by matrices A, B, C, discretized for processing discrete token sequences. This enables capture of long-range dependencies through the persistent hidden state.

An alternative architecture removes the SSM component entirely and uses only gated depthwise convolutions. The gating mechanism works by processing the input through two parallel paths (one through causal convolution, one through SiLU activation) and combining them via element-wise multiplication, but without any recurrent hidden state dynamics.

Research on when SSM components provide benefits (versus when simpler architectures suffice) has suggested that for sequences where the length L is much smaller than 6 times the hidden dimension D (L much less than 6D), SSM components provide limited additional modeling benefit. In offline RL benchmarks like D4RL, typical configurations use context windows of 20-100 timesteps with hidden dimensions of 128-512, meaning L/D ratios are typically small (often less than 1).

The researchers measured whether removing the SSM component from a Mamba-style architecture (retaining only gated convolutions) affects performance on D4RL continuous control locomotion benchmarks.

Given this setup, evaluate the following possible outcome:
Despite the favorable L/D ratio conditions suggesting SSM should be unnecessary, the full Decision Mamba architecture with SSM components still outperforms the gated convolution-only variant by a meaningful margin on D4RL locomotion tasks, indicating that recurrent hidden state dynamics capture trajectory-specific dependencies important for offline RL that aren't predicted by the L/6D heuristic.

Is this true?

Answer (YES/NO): NO